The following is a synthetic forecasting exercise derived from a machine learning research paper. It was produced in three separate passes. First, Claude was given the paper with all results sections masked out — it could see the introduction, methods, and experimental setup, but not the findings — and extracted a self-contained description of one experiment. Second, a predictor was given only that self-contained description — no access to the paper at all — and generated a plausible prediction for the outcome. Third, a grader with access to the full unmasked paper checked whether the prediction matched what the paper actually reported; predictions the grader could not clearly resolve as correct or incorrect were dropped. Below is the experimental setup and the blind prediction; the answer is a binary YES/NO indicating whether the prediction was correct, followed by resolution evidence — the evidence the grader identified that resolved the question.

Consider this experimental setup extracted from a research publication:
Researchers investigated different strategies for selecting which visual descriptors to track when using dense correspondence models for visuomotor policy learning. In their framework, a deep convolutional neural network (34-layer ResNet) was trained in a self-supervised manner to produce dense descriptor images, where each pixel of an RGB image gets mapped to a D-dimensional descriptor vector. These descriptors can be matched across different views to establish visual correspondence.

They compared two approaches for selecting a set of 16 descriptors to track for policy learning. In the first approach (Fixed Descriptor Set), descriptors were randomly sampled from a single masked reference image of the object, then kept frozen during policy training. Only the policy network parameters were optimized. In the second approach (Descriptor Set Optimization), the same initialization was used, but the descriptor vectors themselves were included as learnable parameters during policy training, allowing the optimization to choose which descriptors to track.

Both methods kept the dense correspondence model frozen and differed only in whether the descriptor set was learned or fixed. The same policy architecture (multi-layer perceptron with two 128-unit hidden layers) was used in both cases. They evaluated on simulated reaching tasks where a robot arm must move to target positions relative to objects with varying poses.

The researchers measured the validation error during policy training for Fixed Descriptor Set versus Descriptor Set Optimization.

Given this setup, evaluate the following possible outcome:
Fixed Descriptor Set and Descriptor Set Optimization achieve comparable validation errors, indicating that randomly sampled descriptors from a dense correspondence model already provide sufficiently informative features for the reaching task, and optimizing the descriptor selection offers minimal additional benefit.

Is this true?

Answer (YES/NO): YES